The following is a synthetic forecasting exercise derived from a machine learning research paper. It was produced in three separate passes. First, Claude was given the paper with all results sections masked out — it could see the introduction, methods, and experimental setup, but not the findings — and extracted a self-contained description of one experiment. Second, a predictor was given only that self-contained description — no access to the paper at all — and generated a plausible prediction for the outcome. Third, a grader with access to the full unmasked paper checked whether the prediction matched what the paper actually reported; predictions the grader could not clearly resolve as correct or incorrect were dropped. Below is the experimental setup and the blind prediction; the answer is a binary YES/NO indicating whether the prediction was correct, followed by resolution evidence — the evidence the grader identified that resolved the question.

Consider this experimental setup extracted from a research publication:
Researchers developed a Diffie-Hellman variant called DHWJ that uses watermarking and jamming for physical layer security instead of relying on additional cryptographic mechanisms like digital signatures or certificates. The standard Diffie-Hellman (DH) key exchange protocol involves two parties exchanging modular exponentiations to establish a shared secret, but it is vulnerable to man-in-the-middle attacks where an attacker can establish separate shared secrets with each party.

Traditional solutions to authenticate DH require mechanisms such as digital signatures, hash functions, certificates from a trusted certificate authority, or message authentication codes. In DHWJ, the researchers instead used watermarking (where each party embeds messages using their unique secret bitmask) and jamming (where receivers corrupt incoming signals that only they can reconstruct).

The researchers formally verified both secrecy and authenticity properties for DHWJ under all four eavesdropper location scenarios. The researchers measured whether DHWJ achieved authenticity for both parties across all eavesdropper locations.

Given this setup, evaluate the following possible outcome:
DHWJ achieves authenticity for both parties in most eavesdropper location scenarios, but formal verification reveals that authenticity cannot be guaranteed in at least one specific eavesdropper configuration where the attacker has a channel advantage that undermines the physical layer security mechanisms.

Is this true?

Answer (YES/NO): NO